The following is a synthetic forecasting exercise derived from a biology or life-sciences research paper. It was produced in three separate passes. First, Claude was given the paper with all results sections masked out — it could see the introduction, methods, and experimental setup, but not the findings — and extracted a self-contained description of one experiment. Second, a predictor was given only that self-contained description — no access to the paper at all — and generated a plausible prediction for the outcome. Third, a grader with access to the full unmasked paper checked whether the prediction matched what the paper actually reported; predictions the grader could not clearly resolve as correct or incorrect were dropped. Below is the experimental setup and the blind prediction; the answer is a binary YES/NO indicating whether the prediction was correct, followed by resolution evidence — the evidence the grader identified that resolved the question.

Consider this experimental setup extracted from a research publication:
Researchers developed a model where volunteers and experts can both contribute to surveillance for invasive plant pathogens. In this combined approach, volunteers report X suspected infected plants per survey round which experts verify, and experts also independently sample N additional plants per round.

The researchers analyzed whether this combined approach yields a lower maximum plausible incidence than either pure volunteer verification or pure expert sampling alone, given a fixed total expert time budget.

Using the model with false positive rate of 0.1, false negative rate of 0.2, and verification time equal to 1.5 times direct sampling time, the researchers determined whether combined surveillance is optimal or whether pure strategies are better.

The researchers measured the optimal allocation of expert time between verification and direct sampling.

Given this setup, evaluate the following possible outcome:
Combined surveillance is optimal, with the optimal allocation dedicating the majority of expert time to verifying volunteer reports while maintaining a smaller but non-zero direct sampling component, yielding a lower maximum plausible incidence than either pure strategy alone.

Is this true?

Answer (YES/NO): NO